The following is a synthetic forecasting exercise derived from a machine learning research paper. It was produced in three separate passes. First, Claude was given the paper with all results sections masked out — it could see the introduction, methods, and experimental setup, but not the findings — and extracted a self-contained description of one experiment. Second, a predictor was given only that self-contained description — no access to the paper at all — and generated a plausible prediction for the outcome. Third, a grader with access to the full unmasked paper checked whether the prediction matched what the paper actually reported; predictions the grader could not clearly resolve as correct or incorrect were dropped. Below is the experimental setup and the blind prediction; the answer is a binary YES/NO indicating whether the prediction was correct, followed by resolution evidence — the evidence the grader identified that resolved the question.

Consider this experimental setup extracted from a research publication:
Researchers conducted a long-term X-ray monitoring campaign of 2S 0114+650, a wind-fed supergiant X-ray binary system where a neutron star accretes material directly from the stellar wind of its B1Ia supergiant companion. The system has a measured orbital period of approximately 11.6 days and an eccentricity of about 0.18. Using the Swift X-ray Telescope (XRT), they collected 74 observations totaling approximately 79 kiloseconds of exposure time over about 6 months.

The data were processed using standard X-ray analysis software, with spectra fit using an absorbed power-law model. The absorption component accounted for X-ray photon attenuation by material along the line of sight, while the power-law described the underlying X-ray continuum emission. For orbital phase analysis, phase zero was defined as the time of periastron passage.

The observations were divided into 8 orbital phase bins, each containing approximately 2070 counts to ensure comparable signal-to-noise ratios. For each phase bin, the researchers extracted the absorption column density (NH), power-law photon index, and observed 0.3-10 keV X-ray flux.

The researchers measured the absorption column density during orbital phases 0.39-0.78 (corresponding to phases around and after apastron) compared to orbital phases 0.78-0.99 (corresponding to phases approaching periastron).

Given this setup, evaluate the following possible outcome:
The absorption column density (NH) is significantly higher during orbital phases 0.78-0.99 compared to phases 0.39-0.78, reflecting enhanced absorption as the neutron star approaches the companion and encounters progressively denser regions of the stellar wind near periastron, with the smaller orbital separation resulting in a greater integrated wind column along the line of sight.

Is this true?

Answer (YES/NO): NO